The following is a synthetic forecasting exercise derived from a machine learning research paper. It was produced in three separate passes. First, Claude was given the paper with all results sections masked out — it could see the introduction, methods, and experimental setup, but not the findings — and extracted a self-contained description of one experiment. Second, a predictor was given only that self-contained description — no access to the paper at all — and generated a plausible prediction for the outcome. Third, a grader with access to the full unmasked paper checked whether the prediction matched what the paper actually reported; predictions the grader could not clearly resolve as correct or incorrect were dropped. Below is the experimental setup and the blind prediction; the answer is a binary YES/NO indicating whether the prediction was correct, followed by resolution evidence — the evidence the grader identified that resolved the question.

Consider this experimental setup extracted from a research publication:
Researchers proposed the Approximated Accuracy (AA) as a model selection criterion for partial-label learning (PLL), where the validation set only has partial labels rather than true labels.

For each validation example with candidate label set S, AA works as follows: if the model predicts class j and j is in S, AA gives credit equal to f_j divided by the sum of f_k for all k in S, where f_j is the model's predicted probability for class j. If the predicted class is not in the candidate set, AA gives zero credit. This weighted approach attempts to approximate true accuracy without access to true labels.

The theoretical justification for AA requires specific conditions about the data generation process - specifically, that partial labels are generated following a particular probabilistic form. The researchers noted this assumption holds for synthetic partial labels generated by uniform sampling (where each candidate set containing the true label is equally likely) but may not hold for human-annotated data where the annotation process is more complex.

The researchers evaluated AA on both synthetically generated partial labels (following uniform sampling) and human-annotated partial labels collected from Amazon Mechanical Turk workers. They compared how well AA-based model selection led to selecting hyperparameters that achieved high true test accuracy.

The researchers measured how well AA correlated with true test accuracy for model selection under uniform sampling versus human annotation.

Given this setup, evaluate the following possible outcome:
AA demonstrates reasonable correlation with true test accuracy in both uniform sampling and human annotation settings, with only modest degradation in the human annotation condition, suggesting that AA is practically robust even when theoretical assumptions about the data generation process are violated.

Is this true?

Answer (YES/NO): NO